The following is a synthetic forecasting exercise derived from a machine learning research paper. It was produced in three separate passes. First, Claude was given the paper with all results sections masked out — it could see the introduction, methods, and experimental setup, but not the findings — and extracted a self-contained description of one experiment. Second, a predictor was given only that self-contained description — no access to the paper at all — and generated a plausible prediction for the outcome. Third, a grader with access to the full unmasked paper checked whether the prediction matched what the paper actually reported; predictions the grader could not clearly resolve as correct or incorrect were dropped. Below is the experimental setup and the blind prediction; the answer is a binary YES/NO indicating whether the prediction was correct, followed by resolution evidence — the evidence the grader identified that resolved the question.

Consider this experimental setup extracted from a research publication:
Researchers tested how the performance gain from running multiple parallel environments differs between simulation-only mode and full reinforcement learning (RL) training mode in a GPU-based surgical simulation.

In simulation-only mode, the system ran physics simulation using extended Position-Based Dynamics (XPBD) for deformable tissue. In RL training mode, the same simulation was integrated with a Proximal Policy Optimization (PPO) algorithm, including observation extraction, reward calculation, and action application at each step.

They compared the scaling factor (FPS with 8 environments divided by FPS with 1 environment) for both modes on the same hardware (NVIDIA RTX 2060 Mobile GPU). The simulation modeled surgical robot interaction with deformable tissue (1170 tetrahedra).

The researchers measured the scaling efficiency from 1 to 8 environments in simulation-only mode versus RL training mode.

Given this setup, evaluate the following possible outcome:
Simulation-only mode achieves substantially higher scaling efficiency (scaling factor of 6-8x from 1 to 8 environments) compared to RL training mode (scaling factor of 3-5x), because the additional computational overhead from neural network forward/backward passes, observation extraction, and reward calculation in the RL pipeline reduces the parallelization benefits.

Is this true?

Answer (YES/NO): NO